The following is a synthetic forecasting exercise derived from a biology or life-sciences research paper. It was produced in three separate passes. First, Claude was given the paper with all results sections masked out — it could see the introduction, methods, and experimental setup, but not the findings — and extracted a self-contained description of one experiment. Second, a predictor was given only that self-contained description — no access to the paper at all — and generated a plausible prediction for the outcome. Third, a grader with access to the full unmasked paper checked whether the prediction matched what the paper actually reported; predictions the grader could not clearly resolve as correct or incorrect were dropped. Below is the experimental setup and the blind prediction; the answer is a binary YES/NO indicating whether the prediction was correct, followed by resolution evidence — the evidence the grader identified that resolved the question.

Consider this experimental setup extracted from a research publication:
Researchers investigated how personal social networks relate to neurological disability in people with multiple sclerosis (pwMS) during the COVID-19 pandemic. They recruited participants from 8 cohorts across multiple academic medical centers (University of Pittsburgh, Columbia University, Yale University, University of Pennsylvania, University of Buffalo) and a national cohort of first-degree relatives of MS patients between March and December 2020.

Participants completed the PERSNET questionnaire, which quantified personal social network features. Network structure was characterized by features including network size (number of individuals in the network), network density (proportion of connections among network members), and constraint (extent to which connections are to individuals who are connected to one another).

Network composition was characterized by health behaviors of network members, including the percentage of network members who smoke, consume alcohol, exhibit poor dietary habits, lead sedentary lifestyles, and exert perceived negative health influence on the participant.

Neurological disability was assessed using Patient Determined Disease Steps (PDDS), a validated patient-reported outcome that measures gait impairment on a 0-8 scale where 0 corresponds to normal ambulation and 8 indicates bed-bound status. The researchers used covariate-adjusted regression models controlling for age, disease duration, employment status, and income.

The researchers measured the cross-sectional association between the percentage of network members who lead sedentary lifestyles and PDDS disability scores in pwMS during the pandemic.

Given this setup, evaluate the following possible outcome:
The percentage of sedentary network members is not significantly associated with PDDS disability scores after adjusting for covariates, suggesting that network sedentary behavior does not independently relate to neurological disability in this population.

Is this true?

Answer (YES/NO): YES